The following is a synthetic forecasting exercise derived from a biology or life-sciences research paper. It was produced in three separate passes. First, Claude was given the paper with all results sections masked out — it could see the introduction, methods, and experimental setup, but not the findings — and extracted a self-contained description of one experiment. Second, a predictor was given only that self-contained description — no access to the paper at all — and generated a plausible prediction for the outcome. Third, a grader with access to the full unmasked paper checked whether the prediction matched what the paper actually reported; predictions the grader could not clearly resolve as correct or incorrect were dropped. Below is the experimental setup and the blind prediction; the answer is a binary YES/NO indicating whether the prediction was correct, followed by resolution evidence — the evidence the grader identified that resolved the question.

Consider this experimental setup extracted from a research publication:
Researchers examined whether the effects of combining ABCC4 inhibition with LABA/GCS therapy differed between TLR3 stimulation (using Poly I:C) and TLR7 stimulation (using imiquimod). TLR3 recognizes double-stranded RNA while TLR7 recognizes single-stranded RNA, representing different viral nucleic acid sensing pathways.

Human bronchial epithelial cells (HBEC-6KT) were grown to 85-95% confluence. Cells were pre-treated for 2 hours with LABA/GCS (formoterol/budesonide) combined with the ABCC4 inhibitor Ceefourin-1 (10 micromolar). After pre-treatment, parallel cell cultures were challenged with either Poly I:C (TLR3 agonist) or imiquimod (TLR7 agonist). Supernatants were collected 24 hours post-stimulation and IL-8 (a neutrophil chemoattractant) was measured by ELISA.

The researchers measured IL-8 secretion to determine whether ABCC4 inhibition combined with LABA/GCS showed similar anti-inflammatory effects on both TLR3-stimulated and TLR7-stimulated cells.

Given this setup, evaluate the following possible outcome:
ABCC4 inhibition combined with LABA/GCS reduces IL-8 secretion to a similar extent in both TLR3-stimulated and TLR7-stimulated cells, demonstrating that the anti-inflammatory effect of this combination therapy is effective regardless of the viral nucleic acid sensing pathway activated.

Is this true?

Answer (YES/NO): NO